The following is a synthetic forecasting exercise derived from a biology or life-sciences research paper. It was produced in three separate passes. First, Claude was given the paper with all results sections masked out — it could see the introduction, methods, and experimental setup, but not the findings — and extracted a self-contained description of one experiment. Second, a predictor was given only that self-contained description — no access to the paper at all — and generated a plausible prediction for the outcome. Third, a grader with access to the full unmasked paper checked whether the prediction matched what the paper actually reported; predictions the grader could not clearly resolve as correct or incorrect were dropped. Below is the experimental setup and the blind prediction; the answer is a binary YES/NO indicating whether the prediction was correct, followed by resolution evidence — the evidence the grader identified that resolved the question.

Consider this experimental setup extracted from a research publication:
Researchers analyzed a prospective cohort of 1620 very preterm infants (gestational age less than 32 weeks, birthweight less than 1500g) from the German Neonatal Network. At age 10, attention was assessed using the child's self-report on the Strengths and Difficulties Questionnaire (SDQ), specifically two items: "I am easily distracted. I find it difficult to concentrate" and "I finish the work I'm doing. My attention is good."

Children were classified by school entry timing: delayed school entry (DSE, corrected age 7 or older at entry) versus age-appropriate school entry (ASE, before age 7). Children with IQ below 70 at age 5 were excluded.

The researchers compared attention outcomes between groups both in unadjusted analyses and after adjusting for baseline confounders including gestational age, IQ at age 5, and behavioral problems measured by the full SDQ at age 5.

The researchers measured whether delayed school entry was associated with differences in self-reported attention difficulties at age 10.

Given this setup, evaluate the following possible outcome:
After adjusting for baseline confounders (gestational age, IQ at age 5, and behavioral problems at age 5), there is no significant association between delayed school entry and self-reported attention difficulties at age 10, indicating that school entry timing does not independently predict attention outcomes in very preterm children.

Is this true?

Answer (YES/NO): YES